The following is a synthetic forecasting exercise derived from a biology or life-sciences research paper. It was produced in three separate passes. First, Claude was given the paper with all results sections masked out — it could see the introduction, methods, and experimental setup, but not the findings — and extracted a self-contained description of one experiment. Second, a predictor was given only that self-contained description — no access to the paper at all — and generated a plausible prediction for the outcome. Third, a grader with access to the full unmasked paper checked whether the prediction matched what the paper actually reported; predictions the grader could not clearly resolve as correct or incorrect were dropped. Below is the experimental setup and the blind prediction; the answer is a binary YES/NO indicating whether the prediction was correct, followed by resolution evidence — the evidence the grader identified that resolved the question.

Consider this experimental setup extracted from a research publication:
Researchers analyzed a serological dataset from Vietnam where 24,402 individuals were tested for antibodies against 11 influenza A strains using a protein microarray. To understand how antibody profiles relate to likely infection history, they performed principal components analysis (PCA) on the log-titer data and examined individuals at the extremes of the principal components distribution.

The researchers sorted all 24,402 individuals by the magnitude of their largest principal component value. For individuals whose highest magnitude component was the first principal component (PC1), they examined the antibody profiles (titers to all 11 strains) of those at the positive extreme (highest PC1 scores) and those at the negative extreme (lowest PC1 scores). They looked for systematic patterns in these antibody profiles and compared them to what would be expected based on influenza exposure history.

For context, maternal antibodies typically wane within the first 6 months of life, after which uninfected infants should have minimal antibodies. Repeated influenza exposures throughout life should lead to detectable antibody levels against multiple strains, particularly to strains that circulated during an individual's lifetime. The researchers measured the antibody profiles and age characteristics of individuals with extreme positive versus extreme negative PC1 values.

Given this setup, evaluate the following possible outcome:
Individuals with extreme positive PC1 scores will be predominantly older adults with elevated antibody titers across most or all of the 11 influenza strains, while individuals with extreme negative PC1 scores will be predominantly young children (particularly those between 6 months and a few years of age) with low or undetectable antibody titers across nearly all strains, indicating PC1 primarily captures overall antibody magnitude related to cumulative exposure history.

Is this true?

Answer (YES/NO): NO